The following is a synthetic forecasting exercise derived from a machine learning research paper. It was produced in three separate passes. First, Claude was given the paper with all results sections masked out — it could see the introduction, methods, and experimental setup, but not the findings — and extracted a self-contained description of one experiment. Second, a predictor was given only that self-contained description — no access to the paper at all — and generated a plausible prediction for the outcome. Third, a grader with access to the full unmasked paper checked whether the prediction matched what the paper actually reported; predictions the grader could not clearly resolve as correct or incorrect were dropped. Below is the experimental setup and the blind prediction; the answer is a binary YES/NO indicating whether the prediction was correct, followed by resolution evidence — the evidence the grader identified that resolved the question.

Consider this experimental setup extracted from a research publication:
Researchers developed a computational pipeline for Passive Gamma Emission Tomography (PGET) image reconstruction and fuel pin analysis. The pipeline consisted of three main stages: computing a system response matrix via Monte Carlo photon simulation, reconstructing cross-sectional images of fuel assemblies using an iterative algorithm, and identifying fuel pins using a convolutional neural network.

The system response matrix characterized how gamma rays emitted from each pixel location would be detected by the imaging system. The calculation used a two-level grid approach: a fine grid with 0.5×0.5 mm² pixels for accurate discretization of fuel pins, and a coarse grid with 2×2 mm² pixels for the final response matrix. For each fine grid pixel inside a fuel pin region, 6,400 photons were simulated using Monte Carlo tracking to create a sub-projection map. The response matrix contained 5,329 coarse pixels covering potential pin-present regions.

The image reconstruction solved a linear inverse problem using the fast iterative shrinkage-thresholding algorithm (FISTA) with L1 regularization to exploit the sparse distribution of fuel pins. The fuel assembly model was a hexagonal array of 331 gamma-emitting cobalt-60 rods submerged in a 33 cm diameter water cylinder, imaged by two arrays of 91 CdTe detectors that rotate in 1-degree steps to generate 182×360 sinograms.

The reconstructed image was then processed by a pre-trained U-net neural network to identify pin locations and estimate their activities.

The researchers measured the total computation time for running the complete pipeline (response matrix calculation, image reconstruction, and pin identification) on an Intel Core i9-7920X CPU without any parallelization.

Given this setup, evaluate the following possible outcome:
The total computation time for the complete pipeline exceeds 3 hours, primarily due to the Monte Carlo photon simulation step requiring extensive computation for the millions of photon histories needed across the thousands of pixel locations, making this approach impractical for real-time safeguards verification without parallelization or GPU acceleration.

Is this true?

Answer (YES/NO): NO